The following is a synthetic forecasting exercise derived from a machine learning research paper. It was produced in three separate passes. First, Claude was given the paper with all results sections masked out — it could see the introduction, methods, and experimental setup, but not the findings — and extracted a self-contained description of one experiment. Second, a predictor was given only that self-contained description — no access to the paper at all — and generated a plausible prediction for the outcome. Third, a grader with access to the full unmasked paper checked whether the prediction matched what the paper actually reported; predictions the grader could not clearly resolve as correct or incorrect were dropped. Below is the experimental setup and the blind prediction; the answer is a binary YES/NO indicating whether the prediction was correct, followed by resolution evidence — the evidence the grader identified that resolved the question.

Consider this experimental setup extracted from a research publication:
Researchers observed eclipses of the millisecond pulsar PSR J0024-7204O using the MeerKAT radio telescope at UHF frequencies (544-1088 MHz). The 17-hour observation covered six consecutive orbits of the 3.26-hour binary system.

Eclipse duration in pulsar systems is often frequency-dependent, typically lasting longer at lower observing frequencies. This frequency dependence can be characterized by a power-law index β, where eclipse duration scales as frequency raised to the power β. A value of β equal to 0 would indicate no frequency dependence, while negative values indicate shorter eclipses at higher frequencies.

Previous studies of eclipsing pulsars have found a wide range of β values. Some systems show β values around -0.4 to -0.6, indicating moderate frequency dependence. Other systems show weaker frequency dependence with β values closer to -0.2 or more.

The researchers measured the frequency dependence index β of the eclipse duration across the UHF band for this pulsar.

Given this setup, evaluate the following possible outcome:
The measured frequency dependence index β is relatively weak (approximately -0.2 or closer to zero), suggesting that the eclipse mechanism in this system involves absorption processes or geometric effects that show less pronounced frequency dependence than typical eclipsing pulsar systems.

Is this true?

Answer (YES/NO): NO